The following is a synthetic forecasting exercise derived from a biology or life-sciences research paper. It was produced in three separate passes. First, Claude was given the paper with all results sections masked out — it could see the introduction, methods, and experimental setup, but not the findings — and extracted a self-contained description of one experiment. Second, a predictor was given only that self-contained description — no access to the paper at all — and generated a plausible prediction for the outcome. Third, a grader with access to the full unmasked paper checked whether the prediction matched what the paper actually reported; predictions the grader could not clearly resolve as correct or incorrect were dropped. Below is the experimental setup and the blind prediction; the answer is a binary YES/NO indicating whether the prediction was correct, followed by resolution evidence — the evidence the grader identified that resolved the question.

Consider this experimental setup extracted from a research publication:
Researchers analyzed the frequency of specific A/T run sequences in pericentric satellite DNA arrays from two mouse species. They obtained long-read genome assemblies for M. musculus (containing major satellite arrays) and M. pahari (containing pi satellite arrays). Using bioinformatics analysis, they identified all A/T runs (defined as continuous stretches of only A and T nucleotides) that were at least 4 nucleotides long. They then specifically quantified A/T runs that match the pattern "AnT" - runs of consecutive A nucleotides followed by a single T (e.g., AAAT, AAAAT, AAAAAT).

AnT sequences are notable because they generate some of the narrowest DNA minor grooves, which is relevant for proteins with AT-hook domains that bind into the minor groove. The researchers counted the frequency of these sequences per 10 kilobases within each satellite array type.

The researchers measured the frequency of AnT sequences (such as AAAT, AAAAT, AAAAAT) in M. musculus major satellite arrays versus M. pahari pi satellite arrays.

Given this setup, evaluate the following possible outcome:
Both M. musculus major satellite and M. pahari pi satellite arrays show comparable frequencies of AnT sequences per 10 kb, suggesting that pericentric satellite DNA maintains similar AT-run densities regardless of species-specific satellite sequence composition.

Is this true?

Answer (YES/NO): NO